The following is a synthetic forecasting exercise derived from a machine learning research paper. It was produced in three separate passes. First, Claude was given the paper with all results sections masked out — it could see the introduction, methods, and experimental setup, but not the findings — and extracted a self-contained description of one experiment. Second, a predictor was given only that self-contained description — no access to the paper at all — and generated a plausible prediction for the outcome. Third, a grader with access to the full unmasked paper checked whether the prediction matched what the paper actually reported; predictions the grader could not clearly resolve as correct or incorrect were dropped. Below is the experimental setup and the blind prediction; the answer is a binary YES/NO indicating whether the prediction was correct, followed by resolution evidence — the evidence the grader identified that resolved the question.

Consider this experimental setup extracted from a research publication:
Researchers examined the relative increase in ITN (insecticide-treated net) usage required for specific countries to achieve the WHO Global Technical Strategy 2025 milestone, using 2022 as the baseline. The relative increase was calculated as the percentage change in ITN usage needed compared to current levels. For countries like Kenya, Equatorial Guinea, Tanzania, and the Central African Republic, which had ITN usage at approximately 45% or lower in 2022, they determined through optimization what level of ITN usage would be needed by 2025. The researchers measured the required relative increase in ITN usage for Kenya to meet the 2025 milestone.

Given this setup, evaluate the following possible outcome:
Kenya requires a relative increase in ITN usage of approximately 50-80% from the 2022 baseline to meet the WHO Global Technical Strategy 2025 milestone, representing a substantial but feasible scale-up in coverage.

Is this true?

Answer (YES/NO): NO